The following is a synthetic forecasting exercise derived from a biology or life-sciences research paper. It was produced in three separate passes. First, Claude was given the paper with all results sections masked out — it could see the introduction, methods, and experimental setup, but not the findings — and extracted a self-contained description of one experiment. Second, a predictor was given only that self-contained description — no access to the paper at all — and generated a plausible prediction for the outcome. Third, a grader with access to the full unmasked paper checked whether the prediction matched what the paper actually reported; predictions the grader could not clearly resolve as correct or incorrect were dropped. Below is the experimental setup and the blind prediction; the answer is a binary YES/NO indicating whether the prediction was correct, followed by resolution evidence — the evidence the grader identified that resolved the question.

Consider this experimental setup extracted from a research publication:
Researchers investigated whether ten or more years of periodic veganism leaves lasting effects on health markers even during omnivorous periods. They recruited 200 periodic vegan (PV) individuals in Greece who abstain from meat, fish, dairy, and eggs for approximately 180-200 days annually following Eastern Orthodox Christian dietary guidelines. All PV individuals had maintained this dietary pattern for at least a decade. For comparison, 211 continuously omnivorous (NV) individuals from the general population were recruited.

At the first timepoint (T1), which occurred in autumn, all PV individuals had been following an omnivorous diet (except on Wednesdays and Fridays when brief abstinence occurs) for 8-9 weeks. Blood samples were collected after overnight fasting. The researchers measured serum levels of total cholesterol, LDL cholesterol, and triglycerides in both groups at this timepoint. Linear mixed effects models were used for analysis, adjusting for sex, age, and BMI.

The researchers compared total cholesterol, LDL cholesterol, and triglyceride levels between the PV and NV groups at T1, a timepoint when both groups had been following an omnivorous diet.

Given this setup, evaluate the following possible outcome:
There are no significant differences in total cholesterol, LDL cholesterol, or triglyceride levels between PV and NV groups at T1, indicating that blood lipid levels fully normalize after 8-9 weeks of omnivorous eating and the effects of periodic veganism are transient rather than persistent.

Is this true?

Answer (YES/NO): YES